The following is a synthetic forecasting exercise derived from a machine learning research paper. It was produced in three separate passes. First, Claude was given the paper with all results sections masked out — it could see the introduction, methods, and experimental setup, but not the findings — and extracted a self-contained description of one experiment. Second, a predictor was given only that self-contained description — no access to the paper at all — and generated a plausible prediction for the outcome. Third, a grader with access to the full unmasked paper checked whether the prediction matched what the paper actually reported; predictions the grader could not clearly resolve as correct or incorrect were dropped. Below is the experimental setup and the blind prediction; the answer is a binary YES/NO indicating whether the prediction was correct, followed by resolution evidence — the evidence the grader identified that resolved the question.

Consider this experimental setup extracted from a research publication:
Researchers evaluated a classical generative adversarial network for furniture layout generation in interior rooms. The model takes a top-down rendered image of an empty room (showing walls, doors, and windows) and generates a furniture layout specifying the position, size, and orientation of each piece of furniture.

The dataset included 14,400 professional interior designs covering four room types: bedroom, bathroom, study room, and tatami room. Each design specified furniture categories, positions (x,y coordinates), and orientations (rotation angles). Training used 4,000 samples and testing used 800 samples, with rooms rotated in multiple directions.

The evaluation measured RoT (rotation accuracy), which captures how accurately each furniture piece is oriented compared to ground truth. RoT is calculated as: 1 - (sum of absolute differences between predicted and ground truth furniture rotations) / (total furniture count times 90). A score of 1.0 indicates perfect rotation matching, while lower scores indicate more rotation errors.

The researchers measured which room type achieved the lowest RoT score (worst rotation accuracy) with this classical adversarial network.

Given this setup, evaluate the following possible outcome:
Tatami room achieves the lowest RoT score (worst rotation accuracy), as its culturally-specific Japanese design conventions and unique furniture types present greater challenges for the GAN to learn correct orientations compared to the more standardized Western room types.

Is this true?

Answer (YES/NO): NO